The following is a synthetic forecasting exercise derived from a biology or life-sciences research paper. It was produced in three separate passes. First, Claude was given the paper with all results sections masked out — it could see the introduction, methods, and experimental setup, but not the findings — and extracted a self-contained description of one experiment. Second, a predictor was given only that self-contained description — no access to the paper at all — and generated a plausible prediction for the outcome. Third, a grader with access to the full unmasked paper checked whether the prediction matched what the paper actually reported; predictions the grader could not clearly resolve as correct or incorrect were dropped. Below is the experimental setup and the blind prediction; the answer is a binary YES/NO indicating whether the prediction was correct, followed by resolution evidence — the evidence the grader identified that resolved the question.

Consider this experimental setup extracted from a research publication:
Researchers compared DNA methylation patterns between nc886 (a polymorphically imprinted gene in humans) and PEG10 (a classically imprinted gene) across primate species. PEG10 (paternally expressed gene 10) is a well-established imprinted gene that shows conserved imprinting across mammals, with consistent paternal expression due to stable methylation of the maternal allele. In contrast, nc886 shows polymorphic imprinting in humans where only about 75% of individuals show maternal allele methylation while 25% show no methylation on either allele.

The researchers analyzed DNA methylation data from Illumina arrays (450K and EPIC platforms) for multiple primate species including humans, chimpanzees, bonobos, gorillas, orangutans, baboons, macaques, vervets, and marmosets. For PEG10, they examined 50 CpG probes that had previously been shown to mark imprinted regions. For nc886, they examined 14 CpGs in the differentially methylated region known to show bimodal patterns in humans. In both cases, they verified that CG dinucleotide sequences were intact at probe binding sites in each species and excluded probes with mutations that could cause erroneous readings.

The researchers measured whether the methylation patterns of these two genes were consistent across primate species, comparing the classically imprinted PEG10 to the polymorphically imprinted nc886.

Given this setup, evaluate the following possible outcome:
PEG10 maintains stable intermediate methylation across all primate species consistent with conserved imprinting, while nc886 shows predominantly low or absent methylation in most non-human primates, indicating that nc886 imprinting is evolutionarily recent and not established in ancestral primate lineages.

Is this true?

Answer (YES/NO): NO